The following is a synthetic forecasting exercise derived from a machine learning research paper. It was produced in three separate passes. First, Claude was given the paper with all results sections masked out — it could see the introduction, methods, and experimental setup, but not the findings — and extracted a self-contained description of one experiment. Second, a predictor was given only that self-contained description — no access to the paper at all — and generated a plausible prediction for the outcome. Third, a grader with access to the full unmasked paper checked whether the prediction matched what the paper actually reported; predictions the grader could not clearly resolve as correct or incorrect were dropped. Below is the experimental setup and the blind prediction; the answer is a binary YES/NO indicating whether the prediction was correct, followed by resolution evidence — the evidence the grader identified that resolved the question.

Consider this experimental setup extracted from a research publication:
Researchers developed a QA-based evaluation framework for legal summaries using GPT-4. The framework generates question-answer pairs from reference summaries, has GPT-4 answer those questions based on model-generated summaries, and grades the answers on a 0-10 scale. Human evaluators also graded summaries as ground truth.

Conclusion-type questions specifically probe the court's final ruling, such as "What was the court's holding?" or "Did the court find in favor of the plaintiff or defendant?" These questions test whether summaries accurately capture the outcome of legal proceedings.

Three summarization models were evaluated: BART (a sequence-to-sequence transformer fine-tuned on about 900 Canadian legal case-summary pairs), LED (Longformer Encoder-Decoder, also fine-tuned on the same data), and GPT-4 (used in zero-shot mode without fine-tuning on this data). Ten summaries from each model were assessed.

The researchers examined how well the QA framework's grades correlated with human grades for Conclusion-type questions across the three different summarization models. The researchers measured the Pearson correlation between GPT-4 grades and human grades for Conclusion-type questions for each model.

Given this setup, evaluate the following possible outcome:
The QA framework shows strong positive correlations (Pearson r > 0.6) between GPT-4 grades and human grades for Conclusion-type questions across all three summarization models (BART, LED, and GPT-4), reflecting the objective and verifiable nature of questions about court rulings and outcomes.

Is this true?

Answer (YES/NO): NO